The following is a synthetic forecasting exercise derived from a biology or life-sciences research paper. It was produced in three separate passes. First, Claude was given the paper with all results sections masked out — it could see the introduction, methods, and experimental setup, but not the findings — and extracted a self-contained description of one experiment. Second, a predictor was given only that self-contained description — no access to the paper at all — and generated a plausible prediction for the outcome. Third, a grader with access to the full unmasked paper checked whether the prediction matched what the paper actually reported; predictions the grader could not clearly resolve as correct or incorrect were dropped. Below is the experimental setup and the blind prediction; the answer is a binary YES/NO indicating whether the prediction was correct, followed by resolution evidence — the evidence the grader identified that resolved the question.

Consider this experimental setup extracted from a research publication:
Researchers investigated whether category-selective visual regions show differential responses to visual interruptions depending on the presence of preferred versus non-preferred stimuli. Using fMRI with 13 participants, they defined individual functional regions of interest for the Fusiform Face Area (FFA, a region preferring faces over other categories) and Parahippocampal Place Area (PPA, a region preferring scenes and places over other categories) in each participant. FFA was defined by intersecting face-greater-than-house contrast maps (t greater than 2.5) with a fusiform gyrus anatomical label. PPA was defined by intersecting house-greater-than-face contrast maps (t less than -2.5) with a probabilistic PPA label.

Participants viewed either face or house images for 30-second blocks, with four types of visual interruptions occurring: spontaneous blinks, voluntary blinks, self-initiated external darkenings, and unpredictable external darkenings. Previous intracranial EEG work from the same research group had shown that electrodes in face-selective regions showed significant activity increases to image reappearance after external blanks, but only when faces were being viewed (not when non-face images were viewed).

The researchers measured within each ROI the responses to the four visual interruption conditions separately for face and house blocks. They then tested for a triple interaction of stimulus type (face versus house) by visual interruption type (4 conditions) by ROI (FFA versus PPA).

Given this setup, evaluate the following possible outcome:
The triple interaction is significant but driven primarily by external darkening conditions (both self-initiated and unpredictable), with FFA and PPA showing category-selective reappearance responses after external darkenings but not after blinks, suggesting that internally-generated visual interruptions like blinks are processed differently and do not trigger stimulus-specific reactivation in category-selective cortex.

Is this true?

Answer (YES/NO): NO